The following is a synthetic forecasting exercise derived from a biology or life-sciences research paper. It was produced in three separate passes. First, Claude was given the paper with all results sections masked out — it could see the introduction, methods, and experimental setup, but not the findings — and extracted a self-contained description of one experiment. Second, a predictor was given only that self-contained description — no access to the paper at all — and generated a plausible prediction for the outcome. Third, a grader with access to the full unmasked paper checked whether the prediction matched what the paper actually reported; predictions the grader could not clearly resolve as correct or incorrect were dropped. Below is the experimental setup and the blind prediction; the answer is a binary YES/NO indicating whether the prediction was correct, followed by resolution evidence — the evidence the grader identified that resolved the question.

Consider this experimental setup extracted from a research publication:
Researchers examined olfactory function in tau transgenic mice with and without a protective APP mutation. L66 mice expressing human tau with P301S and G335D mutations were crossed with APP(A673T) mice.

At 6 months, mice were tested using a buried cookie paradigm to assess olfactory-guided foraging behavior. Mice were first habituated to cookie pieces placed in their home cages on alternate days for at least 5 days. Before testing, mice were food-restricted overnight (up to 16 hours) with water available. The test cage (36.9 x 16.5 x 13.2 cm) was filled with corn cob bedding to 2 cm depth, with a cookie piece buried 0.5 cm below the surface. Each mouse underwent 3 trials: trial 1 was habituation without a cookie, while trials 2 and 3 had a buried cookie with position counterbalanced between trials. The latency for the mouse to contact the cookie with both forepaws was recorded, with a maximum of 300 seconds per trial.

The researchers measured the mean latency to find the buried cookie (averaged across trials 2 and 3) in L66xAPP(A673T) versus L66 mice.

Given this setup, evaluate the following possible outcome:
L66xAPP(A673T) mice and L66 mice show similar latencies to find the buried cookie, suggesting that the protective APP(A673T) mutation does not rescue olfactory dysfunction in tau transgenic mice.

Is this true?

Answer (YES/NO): YES